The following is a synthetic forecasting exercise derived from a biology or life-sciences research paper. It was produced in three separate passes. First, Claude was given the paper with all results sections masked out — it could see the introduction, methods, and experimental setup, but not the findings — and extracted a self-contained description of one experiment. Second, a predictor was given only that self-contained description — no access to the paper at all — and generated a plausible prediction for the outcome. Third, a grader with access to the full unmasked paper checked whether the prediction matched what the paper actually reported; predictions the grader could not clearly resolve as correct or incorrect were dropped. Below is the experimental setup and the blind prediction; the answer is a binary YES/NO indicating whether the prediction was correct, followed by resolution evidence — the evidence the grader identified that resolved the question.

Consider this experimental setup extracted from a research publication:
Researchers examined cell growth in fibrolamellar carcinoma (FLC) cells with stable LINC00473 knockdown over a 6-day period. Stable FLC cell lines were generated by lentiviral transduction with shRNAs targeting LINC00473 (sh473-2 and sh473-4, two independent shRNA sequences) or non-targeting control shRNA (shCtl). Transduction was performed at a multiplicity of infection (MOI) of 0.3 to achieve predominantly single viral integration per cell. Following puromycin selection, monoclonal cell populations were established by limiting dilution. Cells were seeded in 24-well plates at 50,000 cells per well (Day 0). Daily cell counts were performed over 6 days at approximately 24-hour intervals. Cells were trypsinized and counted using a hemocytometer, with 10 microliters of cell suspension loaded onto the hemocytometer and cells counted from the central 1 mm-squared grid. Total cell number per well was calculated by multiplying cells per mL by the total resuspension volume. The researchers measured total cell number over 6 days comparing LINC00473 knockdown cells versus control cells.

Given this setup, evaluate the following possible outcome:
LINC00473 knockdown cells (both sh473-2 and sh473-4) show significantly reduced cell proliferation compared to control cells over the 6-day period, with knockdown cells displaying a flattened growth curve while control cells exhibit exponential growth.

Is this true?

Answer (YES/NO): YES